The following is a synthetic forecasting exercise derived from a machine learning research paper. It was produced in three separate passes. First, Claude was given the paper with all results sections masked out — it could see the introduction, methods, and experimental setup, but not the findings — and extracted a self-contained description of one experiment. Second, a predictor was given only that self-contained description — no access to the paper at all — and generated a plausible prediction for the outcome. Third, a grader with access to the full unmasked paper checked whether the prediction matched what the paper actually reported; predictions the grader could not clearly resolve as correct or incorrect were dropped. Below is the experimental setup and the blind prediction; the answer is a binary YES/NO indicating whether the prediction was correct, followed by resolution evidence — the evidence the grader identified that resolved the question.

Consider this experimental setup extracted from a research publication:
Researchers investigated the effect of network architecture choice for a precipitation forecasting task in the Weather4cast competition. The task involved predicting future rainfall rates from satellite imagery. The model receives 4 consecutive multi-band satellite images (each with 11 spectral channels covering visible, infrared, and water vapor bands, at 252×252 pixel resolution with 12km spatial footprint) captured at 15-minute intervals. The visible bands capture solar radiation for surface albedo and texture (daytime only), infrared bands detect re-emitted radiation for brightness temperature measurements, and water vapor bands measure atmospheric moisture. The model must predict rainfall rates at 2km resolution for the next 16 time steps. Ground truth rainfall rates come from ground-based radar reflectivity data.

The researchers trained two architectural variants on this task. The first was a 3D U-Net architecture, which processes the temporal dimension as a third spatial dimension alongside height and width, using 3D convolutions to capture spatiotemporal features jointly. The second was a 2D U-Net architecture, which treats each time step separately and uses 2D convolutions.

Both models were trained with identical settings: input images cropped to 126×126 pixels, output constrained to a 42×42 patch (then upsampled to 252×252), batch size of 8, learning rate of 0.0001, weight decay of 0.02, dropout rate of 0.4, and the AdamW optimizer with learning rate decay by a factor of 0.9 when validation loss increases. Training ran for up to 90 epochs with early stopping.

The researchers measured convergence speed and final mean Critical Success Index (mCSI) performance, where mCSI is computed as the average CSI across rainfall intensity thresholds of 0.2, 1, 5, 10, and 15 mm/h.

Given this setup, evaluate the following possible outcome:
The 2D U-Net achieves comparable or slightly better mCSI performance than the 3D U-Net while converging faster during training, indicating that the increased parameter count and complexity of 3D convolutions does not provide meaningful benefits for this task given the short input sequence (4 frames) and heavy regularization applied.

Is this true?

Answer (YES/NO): YES